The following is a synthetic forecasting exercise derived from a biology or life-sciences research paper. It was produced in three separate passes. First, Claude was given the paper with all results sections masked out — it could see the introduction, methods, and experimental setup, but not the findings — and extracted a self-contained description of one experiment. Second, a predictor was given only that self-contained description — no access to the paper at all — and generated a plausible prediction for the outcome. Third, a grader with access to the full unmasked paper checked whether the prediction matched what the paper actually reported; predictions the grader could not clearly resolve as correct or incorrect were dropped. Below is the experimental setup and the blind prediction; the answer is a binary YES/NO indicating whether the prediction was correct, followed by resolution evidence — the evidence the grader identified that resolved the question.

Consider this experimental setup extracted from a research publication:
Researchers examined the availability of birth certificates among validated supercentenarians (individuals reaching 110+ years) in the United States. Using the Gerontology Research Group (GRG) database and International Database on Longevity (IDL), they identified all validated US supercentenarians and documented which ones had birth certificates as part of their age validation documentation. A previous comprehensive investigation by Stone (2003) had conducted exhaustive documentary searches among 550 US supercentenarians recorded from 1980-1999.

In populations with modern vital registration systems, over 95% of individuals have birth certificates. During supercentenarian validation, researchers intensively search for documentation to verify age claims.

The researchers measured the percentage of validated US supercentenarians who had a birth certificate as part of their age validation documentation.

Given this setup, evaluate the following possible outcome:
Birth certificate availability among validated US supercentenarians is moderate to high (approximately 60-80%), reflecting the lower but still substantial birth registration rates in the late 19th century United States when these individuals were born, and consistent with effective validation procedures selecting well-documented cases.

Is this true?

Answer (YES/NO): NO